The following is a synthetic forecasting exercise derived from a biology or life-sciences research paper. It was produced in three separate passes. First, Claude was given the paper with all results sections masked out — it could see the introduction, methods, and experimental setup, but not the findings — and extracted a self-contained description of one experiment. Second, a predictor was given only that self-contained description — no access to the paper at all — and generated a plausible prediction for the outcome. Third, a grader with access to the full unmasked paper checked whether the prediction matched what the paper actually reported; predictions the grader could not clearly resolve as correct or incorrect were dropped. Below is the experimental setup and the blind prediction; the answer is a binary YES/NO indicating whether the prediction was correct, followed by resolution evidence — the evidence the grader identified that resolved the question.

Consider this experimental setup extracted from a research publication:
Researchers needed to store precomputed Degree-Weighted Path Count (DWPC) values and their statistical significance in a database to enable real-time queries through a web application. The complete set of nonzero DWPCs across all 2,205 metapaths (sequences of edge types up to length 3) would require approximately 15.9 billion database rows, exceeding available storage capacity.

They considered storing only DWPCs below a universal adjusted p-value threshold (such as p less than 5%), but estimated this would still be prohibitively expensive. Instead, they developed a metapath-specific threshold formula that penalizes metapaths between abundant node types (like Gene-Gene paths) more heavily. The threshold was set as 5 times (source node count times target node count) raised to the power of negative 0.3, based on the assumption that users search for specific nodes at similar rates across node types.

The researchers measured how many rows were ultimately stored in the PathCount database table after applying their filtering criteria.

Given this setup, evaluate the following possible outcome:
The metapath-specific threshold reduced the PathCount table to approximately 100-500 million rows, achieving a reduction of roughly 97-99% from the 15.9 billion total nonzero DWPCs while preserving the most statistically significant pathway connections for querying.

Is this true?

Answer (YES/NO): YES